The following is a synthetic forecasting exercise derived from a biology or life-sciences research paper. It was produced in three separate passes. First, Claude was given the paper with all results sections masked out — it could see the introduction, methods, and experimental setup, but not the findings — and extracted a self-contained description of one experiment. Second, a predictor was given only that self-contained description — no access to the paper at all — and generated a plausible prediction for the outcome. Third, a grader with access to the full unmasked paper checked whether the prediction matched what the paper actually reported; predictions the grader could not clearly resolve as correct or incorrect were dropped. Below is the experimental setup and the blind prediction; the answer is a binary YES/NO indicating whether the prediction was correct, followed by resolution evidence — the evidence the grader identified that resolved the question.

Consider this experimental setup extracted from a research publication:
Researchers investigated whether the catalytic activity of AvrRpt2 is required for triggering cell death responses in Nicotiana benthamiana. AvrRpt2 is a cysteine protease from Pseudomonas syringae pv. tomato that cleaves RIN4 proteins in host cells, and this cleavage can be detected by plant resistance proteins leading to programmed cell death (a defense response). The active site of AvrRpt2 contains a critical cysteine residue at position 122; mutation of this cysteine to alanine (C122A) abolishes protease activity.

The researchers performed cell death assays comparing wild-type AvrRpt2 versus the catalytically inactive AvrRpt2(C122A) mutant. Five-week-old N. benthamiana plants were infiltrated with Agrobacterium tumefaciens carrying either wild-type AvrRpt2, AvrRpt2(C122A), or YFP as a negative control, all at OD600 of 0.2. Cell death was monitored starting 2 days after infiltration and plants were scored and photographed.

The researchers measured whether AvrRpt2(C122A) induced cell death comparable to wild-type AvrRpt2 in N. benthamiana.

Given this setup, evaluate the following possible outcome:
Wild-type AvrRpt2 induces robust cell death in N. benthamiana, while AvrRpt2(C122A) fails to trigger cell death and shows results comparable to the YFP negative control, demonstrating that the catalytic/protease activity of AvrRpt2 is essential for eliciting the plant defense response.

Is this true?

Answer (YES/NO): YES